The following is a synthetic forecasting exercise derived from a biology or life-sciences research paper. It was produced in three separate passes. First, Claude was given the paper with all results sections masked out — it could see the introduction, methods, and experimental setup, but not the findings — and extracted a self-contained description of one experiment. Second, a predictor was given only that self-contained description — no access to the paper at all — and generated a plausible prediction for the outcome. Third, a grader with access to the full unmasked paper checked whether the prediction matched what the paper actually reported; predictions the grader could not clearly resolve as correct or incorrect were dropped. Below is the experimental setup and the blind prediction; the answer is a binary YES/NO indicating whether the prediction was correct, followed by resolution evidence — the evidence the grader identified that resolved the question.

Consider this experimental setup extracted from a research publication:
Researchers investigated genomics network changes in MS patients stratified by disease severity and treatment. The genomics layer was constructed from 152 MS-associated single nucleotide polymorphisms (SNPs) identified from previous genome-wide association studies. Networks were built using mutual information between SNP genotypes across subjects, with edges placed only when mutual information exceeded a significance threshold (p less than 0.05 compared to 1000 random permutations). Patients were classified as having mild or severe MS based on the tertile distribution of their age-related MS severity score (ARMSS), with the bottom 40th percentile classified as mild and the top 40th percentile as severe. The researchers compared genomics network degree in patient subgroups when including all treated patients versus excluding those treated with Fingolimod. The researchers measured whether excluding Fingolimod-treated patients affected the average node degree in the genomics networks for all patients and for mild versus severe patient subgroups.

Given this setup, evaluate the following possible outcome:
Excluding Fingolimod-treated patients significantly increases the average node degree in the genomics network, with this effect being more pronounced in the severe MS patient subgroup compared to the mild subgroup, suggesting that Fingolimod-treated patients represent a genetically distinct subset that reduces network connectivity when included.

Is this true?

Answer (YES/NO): NO